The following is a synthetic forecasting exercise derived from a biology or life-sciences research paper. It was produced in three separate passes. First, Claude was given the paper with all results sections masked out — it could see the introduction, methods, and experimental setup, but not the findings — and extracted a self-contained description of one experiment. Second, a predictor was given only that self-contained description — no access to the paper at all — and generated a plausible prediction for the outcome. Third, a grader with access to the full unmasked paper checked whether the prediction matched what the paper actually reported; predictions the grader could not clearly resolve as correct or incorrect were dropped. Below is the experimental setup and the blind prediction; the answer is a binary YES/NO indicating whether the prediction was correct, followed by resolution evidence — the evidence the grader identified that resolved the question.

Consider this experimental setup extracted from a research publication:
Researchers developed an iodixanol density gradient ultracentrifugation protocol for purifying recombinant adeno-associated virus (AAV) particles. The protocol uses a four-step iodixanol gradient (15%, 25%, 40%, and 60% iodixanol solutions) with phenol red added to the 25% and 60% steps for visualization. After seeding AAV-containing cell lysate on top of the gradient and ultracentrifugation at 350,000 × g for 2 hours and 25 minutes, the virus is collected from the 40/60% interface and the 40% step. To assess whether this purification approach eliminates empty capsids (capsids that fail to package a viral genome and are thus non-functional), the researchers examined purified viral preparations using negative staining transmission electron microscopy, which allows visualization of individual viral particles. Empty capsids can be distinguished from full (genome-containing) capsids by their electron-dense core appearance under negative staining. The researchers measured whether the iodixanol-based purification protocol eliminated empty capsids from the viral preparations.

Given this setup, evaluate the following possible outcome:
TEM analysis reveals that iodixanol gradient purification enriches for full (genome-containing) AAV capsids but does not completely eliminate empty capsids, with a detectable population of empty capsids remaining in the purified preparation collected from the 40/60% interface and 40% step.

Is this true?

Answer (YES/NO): YES